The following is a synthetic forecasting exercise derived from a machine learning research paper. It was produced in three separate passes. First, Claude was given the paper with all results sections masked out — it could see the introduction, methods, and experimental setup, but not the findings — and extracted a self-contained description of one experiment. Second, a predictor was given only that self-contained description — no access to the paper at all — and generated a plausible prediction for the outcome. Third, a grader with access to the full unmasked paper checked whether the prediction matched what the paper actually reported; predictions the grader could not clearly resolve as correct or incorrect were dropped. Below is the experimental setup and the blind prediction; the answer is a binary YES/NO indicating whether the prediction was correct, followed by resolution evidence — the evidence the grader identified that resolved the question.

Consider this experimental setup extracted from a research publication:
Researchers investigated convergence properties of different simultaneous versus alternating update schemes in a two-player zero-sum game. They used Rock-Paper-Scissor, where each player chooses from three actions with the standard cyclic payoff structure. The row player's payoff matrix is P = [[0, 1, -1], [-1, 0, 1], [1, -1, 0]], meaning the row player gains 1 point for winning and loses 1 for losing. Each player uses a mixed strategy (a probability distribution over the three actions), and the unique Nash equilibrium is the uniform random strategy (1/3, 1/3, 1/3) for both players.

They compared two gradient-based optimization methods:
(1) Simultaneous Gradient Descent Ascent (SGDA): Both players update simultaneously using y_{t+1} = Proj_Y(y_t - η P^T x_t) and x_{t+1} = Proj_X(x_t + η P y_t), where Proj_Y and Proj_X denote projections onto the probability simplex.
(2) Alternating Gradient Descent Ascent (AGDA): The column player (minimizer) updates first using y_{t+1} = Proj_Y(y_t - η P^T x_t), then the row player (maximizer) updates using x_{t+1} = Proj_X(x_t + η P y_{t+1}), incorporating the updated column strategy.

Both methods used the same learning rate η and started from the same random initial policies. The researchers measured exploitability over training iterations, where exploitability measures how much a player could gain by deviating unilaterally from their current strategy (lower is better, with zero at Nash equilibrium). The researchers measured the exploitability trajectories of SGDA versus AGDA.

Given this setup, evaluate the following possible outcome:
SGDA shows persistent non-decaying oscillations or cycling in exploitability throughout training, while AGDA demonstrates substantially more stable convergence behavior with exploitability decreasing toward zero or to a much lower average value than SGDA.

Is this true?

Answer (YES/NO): NO